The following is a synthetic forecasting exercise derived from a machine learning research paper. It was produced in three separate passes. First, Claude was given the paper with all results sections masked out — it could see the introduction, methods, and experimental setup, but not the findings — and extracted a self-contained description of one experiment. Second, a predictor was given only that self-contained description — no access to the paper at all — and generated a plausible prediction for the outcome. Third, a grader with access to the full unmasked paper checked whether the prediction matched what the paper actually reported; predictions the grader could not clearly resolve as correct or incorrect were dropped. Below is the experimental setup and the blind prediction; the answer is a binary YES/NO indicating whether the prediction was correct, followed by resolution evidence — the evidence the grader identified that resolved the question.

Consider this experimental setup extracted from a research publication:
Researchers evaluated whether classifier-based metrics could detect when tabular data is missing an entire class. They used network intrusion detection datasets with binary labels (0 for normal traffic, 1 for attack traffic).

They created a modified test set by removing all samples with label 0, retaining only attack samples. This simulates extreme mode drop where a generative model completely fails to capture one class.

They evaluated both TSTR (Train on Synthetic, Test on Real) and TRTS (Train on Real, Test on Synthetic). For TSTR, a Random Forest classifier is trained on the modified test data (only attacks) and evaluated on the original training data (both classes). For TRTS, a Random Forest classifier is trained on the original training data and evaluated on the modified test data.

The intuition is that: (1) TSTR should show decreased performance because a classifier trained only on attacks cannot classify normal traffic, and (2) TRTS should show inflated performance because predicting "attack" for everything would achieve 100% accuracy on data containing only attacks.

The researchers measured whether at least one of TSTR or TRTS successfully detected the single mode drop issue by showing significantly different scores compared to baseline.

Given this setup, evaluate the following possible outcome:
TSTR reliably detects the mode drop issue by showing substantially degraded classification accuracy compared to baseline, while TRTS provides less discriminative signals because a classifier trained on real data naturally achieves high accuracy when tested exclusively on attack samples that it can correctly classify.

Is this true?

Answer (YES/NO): YES